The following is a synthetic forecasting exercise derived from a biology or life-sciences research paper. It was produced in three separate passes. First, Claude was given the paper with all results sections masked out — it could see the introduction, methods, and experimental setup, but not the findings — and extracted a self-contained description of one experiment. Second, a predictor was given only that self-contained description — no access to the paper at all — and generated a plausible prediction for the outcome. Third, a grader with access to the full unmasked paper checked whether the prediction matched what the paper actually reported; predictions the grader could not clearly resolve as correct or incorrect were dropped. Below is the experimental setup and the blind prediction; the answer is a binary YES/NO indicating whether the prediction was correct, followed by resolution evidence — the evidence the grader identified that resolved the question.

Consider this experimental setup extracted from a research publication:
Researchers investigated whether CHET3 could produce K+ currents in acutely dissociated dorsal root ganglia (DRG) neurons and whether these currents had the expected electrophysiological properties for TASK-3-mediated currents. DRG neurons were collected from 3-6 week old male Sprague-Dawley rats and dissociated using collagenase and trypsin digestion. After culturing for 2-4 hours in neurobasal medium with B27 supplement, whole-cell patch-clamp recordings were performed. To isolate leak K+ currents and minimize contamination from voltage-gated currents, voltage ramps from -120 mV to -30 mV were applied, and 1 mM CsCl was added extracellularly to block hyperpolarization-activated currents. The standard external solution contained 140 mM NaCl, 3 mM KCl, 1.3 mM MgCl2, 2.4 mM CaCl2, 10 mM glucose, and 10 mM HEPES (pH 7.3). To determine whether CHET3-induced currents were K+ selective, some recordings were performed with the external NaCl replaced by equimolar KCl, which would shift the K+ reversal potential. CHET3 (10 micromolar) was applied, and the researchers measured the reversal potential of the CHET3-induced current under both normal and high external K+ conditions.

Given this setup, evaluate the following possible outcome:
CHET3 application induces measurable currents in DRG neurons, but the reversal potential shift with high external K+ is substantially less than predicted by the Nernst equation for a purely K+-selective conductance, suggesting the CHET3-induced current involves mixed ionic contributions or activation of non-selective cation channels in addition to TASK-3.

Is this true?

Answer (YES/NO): NO